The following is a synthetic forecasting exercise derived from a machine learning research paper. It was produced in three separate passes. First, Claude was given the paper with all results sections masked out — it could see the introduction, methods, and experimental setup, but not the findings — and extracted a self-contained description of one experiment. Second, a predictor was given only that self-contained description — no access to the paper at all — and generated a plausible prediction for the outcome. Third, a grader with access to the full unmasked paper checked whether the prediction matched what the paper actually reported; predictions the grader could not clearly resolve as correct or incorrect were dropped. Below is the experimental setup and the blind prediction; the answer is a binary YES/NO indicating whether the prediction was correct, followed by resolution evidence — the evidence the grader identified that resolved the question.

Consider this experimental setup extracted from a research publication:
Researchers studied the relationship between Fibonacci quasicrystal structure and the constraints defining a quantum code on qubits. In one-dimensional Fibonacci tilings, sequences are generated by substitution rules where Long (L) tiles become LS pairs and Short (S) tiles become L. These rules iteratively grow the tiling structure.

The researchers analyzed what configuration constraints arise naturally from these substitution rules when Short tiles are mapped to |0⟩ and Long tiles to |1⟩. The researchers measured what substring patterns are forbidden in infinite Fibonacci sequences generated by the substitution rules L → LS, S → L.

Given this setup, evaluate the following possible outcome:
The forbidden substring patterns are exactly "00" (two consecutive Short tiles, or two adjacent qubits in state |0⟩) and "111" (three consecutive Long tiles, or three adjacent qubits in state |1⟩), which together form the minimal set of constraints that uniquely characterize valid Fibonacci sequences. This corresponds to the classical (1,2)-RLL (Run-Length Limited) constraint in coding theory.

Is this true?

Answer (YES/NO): NO